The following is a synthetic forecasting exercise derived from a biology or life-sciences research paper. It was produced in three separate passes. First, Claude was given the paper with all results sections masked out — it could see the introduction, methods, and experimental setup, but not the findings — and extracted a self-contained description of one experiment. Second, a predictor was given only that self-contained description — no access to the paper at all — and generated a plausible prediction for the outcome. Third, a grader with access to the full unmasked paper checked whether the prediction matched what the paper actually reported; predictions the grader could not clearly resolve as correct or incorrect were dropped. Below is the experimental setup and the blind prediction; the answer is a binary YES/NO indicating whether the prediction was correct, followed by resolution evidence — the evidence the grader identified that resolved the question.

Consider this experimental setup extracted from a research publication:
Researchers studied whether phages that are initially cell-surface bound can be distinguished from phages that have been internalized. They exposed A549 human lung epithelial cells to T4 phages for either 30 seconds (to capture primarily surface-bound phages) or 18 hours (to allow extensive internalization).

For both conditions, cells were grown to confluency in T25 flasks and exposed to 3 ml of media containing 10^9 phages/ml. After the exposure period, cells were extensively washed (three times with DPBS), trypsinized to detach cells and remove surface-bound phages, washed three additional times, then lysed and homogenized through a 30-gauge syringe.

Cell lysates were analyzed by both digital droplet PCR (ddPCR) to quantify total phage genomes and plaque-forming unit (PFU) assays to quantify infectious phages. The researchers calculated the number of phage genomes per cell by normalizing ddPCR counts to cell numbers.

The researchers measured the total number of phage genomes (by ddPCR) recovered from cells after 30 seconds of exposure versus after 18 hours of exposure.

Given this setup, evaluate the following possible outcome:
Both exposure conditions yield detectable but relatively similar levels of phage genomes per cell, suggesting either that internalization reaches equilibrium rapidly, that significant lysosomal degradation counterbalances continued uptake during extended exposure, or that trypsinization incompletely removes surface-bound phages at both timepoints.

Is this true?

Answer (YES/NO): NO